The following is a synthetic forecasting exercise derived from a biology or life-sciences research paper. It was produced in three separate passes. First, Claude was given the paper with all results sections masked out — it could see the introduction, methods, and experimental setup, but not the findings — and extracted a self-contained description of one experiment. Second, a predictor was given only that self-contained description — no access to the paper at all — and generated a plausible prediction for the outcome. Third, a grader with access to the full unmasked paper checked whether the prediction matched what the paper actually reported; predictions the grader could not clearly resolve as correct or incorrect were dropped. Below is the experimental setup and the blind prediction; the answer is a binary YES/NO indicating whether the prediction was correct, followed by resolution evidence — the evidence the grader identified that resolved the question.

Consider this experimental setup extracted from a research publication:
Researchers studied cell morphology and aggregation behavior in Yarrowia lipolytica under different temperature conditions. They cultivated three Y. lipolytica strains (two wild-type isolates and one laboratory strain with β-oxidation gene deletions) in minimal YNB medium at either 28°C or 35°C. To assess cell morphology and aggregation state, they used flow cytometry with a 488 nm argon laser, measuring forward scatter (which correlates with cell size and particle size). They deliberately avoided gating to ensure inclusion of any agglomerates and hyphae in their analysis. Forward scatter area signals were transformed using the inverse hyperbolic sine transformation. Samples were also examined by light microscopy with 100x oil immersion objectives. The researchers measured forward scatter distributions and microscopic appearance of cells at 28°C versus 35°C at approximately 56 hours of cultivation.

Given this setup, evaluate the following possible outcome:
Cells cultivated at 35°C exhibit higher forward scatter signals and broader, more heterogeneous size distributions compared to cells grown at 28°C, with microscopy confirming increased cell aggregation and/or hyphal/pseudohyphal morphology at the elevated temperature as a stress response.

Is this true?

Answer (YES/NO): YES